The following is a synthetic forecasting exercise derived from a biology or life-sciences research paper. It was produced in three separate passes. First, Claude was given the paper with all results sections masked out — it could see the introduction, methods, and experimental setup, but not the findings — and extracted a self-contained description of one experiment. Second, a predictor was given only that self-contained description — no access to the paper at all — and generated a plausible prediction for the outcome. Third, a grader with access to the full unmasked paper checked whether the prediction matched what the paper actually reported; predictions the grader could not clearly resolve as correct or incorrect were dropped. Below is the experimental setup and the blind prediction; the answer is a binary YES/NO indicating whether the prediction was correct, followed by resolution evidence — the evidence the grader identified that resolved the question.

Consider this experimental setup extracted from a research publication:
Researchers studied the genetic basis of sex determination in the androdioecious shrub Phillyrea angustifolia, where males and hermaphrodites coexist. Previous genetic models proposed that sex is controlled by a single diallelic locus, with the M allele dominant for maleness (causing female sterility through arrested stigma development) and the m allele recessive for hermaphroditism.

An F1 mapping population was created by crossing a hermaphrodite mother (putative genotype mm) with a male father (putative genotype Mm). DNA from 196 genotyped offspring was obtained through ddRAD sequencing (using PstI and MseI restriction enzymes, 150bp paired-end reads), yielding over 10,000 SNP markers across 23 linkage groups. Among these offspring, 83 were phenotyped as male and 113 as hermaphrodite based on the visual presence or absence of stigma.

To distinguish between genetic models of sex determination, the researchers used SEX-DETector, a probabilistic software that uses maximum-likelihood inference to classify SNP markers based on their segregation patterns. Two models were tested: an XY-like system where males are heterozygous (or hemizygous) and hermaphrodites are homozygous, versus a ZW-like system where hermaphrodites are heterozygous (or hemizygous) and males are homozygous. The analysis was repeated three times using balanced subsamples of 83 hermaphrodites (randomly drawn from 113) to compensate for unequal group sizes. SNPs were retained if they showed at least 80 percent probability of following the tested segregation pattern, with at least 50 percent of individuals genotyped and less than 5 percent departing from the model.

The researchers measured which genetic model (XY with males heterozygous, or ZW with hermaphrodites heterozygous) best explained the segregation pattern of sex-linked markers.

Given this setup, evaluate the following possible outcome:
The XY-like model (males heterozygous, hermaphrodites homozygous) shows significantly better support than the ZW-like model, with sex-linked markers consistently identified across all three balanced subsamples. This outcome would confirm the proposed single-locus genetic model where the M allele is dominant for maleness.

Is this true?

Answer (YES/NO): YES